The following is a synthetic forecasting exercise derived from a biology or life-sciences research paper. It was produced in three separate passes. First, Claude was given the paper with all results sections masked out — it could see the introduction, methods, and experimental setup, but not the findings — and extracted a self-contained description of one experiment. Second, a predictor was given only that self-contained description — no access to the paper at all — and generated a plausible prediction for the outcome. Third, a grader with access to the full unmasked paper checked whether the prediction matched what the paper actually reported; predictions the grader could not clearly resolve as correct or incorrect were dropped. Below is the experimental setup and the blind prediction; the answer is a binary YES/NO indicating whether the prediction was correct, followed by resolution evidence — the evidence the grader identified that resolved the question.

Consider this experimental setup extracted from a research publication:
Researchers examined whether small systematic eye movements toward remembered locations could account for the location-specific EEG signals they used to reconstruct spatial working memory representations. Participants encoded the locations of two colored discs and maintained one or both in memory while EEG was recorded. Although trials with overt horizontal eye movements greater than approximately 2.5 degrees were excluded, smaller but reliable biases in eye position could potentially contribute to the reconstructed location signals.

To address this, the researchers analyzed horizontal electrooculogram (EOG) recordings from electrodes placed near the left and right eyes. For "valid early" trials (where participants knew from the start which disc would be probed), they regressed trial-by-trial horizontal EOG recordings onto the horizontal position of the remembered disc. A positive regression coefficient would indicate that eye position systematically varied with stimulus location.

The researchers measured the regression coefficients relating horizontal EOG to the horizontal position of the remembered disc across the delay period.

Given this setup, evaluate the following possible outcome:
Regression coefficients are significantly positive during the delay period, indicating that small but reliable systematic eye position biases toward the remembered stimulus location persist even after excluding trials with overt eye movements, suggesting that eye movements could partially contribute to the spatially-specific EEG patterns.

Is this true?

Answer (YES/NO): NO